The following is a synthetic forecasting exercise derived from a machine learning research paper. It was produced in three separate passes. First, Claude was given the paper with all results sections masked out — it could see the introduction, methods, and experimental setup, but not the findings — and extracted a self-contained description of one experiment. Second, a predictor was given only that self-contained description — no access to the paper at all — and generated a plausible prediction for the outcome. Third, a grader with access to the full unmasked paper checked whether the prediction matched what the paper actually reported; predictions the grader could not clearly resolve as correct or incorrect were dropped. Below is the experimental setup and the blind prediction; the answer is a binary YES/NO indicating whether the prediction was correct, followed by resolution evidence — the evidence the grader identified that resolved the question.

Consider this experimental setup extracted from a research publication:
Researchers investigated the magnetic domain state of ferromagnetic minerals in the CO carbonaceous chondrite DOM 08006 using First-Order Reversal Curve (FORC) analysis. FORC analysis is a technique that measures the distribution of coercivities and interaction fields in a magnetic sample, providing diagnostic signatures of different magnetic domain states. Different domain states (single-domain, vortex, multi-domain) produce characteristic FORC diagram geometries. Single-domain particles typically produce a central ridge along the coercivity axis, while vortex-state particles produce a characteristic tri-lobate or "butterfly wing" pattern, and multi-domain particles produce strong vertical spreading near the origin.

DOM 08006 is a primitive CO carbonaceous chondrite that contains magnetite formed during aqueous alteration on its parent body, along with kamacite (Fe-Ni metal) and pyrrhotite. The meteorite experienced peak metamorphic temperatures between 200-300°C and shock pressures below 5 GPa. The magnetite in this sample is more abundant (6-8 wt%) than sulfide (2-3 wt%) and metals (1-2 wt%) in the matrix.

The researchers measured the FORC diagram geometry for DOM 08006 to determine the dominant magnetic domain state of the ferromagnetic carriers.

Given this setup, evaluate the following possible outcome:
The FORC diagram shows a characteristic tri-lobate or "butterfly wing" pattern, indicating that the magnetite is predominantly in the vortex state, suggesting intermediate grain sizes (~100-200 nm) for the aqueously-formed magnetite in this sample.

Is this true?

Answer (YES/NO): YES